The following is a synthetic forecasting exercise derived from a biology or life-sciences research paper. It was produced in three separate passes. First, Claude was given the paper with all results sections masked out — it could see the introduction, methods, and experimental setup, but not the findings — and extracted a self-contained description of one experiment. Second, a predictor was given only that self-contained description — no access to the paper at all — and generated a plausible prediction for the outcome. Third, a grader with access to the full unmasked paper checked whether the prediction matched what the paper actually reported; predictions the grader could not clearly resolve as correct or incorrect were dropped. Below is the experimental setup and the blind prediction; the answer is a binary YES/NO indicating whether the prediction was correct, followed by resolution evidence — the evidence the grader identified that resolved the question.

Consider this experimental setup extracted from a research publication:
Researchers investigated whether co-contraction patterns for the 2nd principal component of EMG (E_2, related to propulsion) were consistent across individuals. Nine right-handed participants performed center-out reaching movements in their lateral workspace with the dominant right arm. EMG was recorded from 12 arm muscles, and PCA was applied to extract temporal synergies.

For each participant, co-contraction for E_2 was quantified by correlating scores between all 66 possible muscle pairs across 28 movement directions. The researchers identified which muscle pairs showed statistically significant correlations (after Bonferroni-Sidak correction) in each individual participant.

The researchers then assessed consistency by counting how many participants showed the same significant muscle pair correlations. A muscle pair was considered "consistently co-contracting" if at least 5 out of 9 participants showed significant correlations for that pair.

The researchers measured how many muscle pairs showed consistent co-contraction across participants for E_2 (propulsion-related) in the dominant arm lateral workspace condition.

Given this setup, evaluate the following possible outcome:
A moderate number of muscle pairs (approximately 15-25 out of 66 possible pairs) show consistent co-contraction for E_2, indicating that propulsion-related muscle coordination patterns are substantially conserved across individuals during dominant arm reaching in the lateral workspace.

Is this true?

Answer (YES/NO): NO